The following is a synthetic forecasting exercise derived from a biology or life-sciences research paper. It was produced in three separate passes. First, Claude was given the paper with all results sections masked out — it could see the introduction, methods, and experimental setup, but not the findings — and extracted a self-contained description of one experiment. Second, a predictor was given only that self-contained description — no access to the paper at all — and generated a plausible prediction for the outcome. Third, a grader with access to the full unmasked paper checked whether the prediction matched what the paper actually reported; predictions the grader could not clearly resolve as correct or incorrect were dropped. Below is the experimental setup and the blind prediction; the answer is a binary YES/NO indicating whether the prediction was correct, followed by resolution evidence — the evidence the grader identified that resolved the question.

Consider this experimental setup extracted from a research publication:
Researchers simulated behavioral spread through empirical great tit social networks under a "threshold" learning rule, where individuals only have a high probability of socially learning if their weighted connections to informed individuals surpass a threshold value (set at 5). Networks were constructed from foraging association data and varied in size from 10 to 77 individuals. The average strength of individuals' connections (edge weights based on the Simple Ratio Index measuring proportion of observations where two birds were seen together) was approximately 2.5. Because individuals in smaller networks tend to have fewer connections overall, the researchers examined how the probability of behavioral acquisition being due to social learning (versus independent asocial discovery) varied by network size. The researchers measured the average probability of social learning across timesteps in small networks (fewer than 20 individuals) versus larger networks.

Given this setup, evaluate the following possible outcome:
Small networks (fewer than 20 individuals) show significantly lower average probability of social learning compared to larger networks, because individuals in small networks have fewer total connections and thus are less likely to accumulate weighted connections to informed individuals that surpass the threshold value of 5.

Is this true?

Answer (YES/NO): YES